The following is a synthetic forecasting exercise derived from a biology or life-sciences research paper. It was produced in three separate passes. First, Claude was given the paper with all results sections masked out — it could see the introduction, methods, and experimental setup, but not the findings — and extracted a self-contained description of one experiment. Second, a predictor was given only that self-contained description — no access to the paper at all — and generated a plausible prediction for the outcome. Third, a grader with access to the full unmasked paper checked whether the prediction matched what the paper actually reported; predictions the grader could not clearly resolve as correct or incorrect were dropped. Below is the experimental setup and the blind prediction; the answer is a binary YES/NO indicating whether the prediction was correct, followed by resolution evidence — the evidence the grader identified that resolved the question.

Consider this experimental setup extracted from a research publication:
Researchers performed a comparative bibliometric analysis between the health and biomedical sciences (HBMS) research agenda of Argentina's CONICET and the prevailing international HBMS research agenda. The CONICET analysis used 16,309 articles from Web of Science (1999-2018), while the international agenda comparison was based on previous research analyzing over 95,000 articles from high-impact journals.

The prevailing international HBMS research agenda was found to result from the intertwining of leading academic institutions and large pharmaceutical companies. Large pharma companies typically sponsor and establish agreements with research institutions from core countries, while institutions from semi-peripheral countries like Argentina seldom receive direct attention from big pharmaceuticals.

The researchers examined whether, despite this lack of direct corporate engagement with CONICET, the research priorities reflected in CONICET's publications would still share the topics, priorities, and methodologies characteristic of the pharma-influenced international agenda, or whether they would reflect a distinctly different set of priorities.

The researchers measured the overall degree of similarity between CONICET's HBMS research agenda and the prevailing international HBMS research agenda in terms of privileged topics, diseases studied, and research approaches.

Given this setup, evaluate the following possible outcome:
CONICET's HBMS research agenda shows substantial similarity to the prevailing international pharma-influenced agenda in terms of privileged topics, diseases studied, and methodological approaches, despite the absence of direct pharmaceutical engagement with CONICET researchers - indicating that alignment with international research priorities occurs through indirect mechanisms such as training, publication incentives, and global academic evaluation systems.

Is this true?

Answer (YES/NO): YES